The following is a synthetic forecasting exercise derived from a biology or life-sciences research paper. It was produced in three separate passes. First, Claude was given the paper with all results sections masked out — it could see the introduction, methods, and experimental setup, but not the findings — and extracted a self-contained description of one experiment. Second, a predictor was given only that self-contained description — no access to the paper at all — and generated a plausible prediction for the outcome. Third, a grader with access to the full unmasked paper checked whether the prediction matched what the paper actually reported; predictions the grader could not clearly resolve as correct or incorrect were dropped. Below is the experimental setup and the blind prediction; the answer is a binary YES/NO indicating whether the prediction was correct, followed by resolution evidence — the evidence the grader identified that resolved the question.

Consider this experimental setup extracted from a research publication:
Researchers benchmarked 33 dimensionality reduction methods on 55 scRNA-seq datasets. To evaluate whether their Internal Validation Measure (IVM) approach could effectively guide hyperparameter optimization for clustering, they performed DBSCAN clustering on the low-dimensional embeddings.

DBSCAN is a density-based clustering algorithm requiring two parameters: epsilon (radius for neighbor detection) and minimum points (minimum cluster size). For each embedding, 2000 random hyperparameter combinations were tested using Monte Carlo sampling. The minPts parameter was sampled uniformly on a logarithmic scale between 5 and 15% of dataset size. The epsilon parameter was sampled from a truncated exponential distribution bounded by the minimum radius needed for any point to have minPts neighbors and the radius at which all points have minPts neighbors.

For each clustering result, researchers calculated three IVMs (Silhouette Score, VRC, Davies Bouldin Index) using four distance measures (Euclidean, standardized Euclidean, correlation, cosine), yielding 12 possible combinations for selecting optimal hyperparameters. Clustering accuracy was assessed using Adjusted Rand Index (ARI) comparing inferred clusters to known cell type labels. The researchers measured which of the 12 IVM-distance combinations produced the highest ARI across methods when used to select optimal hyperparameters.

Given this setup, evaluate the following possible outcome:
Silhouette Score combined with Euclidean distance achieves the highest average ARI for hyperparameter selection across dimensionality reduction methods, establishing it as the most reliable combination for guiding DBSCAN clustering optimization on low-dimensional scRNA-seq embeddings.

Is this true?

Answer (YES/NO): NO